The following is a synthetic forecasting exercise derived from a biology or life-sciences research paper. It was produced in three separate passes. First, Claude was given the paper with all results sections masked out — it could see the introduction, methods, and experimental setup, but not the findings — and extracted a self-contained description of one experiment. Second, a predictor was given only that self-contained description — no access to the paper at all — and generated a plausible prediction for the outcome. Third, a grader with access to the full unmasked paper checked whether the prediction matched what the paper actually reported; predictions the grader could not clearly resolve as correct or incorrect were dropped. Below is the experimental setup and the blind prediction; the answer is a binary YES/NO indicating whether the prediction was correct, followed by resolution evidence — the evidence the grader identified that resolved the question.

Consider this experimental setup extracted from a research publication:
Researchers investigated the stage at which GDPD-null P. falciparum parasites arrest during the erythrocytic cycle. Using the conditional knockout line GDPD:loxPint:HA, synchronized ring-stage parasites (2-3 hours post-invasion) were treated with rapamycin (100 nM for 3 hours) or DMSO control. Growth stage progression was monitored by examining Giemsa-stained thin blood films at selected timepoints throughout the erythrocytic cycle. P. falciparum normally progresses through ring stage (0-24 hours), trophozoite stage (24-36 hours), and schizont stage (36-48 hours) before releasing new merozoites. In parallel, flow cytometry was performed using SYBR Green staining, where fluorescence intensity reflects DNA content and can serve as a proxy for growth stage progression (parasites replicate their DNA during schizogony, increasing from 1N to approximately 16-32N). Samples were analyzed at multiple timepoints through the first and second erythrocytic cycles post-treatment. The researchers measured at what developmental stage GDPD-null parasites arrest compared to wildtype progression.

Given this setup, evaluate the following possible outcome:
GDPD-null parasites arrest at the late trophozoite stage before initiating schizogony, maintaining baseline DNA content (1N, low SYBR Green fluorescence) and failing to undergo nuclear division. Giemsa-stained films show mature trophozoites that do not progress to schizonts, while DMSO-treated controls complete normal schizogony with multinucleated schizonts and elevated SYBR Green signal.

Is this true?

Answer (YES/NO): NO